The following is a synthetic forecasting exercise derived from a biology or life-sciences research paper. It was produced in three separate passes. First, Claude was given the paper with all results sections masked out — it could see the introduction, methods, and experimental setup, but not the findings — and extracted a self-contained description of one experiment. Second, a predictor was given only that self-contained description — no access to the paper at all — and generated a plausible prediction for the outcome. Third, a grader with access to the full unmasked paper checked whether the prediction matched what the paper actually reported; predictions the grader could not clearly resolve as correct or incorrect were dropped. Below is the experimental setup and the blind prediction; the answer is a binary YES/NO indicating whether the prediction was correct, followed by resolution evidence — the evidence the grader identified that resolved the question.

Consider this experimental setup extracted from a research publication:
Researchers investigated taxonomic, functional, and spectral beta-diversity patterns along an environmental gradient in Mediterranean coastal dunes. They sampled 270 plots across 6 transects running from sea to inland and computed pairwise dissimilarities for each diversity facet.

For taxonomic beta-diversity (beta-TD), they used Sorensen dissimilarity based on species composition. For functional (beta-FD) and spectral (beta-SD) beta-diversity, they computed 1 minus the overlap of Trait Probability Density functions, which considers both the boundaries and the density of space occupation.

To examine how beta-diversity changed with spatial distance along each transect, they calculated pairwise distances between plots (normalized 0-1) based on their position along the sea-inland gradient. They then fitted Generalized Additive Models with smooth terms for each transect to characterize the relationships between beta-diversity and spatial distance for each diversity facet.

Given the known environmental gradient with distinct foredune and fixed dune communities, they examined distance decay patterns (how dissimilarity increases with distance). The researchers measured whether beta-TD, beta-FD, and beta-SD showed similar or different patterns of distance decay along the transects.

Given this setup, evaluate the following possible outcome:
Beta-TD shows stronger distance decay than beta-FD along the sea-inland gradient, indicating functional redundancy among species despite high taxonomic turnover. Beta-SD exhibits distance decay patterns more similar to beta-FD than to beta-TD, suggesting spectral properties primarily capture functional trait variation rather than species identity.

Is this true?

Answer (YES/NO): NO